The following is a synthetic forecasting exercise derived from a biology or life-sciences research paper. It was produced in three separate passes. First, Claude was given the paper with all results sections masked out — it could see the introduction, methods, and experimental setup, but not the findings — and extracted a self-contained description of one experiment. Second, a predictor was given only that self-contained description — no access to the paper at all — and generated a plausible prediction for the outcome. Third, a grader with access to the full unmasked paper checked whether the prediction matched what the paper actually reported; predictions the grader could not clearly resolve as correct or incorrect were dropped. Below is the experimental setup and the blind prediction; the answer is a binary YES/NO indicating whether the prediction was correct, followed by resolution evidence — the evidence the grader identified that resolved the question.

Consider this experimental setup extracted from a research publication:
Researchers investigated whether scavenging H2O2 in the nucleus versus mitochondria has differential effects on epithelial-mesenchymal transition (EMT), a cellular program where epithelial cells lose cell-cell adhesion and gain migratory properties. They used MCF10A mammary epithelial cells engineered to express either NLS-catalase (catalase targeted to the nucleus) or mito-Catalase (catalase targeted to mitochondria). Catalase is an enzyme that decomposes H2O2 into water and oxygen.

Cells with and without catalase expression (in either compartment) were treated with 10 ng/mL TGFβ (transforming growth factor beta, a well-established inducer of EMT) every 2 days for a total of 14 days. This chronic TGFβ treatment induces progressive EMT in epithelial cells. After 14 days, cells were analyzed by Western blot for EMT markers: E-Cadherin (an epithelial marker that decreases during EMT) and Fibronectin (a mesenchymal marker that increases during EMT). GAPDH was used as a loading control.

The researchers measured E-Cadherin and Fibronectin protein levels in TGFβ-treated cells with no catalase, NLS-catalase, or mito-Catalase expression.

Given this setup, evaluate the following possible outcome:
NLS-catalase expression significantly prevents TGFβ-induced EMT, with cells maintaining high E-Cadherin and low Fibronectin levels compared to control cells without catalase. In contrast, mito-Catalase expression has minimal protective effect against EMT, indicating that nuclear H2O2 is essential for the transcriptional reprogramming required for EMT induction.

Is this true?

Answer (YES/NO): NO